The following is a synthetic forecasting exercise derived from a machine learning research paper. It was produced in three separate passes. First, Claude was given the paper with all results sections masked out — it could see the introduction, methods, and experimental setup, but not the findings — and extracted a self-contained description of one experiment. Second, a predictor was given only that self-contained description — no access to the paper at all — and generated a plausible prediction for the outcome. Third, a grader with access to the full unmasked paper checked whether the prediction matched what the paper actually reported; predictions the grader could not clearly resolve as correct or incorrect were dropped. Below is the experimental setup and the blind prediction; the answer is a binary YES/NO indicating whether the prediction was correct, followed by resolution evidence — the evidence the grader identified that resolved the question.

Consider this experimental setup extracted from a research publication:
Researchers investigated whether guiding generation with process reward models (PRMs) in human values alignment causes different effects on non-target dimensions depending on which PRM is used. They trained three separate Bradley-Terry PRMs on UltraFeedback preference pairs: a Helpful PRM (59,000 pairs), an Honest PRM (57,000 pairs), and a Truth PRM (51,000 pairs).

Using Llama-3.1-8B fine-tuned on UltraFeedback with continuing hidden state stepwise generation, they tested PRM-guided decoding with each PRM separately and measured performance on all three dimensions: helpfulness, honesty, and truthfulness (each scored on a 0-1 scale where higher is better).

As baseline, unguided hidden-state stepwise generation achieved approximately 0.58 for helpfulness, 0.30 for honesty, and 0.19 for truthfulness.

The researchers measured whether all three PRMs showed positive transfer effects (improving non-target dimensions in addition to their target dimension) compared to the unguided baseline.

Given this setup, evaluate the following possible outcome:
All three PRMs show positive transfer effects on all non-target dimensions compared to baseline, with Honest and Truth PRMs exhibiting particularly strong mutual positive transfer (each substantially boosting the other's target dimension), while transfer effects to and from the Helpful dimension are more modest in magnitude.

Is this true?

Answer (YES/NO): YES